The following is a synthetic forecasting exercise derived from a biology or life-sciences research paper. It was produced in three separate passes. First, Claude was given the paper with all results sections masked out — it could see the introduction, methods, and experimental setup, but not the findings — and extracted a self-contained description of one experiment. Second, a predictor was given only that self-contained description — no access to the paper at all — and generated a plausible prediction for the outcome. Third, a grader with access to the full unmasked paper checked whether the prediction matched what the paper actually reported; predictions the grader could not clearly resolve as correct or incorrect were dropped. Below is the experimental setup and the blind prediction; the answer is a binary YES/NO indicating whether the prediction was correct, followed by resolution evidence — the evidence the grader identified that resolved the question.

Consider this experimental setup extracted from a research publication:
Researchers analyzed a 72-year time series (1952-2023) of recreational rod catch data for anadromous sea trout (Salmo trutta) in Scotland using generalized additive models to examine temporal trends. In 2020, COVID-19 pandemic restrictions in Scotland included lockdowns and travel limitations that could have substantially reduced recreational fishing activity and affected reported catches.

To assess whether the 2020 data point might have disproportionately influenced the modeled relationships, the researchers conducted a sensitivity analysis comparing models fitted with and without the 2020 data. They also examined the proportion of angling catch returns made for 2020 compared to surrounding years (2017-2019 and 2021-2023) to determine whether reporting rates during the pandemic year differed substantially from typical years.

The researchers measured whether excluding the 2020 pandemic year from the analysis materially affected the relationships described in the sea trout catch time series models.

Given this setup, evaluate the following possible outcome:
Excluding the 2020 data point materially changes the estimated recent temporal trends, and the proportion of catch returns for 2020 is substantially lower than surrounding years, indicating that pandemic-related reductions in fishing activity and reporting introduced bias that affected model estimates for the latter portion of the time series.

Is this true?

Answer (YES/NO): NO